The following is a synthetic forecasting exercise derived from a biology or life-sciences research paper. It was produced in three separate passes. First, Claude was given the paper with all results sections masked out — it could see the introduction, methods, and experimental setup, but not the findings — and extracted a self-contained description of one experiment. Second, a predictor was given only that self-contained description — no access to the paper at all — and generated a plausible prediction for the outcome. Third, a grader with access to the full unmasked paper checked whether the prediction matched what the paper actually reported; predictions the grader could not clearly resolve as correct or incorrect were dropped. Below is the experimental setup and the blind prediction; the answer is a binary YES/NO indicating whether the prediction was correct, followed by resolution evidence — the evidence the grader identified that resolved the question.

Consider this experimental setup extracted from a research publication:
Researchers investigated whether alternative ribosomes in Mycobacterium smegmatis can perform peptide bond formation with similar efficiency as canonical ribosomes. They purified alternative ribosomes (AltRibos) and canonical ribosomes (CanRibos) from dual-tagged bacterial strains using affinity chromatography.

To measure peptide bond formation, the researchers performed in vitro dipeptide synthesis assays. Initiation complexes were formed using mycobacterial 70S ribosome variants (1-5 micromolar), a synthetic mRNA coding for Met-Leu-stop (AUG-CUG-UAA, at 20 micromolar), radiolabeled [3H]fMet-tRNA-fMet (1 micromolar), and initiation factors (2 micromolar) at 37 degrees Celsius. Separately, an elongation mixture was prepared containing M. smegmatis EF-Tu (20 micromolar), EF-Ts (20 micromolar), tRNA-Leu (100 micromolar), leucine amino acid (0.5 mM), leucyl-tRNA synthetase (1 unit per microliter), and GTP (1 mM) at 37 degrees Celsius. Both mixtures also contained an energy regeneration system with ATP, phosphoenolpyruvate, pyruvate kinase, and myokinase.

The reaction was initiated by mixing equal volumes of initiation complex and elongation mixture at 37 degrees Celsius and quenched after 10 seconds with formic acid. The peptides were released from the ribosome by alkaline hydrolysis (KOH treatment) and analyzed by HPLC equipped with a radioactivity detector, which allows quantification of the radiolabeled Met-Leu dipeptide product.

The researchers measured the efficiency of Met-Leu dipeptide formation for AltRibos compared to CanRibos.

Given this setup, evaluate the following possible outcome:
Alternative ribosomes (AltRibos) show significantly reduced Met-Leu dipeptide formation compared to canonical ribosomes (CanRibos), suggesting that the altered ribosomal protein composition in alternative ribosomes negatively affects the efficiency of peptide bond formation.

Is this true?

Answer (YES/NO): NO